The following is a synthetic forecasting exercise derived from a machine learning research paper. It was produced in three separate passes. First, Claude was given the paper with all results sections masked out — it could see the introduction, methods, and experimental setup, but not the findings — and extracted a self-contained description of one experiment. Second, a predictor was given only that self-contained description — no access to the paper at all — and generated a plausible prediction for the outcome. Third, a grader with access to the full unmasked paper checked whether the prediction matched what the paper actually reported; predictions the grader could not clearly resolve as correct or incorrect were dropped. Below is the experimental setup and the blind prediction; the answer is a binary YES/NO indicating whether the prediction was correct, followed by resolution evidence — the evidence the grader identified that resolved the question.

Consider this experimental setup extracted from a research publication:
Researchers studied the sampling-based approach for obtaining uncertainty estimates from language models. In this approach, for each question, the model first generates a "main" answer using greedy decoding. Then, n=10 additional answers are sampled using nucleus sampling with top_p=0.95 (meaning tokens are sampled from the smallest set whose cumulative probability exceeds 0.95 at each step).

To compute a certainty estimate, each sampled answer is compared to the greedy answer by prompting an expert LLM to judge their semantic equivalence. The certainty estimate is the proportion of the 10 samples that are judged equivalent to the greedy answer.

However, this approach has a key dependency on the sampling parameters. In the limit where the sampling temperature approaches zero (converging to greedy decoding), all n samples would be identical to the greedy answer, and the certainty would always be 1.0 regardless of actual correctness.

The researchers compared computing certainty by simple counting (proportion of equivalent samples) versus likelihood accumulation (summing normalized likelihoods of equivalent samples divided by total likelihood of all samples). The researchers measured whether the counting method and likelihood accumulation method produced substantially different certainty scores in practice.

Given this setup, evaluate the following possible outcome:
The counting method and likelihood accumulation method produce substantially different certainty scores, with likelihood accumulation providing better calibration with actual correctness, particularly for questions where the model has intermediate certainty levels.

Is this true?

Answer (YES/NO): NO